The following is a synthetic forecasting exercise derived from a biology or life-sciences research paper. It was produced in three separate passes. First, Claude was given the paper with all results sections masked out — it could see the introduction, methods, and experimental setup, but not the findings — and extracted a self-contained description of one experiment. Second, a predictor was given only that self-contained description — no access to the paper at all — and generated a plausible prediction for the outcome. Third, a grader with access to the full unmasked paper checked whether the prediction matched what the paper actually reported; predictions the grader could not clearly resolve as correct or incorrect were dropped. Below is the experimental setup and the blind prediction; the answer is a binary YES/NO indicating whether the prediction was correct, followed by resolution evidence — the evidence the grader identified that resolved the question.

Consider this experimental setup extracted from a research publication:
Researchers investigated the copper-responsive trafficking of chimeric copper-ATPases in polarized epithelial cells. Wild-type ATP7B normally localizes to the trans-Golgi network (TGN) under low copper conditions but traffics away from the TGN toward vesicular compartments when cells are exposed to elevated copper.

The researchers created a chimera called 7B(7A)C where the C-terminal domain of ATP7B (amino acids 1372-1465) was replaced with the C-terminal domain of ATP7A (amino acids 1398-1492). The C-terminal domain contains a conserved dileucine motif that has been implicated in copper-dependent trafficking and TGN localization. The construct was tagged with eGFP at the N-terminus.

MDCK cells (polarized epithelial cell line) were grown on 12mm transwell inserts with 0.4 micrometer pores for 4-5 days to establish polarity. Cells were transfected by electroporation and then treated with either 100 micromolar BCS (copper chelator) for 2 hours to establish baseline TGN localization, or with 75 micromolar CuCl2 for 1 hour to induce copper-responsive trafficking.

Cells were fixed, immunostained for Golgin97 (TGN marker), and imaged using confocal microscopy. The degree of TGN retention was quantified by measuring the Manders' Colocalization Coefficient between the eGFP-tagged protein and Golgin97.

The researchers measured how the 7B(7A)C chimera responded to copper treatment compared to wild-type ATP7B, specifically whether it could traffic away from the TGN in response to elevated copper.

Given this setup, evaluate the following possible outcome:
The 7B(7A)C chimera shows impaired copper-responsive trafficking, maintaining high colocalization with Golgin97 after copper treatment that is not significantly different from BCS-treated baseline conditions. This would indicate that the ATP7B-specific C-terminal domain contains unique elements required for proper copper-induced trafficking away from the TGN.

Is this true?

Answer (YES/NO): NO